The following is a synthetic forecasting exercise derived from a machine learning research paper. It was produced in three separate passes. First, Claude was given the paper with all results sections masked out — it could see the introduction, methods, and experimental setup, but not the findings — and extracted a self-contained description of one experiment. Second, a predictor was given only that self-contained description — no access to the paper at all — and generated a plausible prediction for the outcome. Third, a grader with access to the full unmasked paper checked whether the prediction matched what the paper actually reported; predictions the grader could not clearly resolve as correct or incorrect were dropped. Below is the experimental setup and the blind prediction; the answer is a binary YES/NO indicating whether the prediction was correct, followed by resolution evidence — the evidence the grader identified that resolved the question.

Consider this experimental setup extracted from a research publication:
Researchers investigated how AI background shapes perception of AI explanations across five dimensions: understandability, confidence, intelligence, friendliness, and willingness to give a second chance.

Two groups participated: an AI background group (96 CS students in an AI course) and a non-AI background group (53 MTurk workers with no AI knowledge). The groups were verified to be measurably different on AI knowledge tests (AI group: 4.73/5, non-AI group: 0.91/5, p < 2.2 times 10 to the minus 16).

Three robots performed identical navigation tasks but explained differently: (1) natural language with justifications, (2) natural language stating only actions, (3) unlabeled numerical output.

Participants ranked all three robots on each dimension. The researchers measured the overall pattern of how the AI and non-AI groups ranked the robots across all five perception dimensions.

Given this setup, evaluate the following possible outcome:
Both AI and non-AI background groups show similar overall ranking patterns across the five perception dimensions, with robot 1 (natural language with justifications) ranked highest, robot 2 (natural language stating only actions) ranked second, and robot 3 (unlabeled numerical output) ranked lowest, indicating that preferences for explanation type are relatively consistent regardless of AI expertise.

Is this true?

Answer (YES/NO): NO